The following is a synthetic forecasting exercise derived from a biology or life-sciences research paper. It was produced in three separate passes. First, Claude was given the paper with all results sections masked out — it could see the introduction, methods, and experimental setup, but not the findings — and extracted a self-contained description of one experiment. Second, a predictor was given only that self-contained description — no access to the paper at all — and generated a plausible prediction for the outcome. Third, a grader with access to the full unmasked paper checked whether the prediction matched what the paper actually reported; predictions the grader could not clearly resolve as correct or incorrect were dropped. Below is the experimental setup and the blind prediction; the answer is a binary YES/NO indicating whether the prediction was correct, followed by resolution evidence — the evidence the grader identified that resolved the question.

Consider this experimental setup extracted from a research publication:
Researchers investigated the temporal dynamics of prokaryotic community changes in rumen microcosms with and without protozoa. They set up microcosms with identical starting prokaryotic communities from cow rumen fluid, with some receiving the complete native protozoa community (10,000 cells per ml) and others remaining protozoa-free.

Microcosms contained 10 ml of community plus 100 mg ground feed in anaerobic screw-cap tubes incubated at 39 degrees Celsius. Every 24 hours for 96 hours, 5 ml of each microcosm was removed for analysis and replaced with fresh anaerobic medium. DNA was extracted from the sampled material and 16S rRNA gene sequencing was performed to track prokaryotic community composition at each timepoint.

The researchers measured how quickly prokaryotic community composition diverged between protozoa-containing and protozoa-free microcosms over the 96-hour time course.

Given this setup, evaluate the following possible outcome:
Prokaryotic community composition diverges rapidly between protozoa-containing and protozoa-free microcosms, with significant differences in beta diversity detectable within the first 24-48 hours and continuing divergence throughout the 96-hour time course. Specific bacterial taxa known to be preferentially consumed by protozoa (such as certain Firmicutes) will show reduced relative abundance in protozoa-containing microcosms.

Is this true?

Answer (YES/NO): NO